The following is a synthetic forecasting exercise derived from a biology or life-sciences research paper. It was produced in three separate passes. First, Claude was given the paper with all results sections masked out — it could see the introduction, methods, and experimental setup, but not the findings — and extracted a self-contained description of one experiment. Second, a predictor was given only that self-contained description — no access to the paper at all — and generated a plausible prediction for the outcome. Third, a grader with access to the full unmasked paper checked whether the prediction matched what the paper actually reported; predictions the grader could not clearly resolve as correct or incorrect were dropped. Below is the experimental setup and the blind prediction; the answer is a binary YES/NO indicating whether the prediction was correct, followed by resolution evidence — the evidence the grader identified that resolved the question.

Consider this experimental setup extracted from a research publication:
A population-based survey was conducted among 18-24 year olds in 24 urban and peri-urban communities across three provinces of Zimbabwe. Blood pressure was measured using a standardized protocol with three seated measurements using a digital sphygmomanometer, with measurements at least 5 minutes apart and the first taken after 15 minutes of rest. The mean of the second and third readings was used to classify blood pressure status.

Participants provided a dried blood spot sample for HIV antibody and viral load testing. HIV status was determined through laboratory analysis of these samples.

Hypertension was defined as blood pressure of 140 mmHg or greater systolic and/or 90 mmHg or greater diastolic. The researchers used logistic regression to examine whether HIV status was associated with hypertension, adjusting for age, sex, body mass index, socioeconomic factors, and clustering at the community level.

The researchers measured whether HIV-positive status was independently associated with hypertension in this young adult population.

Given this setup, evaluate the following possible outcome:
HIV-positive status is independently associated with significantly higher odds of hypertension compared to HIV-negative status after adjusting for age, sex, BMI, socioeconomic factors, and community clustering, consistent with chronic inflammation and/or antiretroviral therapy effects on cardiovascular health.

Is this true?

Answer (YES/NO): NO